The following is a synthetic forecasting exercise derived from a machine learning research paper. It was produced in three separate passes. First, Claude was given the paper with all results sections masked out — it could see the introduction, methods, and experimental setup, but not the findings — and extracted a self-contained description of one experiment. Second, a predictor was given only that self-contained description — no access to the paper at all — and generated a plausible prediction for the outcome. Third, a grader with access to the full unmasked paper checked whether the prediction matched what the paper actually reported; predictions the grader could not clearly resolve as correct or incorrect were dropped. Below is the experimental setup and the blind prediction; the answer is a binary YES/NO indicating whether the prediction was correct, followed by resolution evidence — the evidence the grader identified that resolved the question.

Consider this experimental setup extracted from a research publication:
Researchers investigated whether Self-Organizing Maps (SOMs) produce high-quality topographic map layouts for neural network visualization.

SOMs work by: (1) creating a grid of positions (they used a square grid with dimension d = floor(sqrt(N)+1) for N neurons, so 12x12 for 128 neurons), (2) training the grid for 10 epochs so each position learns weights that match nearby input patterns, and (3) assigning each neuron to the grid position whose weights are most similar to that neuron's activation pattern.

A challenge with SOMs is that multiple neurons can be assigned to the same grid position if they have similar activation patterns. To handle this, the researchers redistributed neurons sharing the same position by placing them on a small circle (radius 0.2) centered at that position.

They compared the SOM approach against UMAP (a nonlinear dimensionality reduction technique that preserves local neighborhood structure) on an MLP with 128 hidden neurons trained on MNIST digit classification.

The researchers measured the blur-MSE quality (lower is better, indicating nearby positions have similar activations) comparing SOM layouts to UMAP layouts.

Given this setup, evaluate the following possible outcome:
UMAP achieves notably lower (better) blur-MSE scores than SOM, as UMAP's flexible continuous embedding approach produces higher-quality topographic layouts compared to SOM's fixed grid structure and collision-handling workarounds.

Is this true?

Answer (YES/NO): YES